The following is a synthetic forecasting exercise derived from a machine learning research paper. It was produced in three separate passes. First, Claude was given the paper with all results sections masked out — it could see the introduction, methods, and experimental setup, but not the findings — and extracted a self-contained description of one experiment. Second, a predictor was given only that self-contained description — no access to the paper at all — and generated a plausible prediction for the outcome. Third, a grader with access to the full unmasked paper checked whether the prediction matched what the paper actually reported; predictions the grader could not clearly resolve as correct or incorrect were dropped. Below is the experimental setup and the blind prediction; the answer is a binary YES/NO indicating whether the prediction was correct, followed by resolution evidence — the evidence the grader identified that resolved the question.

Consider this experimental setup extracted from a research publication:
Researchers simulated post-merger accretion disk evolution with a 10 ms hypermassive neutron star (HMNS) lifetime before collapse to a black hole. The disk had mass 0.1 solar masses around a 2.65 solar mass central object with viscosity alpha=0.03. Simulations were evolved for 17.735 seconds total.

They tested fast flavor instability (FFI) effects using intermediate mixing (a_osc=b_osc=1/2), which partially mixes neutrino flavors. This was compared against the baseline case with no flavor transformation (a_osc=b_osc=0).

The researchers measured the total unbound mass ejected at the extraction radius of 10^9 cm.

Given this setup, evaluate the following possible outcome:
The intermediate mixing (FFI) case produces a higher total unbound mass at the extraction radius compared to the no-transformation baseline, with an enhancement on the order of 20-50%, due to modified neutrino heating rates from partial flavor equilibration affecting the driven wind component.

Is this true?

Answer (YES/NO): NO